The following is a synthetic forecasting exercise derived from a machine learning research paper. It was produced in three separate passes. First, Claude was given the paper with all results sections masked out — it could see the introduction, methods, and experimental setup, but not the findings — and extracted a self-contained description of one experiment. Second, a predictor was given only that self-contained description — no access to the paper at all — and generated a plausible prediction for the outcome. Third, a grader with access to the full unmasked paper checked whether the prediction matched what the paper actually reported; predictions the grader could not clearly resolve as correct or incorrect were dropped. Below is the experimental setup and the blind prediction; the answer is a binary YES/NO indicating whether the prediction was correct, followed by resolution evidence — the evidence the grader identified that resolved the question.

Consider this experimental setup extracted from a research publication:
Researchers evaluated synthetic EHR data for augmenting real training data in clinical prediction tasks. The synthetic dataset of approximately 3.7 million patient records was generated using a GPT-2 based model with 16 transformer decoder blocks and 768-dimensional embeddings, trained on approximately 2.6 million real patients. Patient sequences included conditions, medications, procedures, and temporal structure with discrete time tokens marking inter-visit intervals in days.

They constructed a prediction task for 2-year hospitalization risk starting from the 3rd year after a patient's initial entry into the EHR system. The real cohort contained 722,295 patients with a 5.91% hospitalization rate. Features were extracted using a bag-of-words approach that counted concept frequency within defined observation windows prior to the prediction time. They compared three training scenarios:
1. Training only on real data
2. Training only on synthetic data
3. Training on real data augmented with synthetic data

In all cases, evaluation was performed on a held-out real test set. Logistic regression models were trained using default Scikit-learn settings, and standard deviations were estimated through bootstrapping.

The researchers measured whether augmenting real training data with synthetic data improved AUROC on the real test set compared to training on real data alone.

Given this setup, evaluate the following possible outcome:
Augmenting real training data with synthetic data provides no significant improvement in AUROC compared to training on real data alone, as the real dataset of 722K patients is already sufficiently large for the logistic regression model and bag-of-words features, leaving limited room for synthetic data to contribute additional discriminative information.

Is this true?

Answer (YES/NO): NO